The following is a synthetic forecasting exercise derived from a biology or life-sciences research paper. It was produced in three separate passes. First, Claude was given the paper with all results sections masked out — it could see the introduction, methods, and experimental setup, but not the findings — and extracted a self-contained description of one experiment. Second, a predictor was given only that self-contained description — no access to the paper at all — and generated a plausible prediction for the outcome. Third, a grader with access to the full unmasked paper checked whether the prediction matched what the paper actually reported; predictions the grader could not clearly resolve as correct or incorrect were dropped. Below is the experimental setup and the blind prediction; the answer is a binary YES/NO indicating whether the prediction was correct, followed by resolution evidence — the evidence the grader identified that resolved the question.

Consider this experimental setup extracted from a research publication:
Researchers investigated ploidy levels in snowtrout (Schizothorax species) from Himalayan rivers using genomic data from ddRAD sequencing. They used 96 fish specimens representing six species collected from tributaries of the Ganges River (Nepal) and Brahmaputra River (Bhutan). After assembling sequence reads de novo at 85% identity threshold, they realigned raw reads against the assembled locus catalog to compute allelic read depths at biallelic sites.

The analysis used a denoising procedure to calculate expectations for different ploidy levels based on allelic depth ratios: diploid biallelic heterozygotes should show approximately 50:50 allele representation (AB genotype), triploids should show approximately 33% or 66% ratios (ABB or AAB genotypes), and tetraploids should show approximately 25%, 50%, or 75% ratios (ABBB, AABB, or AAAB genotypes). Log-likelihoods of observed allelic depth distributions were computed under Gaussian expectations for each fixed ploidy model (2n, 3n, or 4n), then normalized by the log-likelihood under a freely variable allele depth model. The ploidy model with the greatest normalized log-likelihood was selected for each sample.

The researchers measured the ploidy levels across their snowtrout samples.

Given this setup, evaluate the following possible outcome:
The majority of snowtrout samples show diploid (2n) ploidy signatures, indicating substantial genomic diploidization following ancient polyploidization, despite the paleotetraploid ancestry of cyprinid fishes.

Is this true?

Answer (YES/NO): NO